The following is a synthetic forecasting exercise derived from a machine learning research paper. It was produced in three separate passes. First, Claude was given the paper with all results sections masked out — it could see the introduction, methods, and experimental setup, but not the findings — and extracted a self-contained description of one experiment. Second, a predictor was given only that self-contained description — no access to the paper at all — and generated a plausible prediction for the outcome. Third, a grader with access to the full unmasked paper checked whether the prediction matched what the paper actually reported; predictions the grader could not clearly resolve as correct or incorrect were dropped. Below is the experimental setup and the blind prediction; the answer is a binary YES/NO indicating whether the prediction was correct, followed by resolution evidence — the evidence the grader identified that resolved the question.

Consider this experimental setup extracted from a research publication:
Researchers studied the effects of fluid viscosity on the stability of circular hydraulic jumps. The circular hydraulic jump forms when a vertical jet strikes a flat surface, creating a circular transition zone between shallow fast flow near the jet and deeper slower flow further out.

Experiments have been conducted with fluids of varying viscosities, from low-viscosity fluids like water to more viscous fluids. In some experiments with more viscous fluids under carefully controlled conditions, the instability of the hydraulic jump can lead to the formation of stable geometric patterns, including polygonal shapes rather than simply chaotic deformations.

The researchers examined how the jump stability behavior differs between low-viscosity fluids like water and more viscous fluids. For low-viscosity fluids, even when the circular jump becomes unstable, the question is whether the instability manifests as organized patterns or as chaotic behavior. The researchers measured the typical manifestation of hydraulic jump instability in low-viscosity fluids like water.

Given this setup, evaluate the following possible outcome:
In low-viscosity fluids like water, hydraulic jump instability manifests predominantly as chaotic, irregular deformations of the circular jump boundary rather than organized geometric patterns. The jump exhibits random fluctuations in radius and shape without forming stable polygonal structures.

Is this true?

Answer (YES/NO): YES